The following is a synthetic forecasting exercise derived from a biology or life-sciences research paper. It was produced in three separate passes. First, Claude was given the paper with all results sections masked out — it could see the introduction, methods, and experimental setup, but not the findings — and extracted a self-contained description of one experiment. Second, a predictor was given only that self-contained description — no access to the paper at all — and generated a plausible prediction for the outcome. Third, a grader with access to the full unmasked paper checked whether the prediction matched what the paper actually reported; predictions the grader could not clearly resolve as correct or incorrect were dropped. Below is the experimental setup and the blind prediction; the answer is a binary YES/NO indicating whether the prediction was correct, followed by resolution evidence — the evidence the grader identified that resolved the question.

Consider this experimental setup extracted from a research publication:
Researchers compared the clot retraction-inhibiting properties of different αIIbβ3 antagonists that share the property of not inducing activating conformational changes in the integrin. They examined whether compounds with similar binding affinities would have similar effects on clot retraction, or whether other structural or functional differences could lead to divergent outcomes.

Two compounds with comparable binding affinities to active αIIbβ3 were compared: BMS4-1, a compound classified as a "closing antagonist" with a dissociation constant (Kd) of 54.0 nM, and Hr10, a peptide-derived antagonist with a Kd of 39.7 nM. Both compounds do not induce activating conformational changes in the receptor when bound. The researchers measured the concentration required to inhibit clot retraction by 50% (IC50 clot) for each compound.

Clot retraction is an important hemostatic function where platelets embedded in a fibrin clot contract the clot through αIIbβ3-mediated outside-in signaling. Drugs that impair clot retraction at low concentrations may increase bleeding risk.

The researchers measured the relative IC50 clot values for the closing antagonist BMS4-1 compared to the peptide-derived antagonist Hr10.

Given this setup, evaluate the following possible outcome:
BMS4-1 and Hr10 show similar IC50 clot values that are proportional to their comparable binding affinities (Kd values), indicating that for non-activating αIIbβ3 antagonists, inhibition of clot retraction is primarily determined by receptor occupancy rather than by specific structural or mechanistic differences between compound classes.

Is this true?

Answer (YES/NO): NO